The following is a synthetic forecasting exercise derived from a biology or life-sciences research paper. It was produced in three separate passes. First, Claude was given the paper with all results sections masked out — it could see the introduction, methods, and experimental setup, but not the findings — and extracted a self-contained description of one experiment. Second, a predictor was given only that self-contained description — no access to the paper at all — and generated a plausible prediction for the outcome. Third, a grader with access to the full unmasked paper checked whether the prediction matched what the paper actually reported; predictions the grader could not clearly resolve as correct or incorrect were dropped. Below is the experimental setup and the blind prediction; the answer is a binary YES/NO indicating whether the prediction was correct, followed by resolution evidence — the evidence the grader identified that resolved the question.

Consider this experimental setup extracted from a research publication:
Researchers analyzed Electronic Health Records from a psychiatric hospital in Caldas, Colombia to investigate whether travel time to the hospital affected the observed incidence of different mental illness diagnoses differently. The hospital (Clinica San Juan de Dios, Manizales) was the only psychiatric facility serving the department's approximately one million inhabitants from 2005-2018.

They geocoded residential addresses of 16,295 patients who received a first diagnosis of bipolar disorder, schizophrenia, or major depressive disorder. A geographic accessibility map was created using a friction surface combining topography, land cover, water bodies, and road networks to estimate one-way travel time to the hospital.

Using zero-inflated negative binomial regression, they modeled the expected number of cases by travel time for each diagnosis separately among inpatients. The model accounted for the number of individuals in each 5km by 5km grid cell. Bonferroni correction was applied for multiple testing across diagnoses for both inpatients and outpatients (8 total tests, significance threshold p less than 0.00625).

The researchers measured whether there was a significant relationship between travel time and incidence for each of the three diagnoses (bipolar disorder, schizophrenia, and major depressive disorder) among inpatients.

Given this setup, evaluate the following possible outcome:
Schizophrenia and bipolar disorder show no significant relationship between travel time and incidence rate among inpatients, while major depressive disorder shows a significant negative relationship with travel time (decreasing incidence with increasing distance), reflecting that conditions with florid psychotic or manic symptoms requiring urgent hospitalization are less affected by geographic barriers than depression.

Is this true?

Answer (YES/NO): NO